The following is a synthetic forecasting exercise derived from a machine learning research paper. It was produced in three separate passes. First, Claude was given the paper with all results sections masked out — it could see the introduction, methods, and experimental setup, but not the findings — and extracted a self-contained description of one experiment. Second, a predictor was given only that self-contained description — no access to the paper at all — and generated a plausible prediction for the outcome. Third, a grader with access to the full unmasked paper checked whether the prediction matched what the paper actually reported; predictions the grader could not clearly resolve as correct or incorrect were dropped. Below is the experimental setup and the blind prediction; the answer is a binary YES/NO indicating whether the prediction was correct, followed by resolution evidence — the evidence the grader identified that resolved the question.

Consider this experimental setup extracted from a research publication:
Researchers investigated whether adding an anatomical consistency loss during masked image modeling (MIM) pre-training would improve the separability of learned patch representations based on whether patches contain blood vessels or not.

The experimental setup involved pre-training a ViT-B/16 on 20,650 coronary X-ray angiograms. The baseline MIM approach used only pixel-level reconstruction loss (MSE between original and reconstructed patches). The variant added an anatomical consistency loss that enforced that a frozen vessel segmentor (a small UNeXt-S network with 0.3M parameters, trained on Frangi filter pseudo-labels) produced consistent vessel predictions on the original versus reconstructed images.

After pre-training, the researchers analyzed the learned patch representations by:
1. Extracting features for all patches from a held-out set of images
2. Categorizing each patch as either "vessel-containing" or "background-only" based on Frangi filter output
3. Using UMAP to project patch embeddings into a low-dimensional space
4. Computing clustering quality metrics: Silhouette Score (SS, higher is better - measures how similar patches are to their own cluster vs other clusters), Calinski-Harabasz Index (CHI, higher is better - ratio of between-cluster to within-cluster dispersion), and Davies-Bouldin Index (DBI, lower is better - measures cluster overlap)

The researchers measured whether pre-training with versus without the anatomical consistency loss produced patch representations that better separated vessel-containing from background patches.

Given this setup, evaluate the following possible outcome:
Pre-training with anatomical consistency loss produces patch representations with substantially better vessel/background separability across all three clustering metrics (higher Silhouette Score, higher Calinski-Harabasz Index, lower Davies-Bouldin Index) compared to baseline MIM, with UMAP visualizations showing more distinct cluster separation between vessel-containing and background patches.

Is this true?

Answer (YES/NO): YES